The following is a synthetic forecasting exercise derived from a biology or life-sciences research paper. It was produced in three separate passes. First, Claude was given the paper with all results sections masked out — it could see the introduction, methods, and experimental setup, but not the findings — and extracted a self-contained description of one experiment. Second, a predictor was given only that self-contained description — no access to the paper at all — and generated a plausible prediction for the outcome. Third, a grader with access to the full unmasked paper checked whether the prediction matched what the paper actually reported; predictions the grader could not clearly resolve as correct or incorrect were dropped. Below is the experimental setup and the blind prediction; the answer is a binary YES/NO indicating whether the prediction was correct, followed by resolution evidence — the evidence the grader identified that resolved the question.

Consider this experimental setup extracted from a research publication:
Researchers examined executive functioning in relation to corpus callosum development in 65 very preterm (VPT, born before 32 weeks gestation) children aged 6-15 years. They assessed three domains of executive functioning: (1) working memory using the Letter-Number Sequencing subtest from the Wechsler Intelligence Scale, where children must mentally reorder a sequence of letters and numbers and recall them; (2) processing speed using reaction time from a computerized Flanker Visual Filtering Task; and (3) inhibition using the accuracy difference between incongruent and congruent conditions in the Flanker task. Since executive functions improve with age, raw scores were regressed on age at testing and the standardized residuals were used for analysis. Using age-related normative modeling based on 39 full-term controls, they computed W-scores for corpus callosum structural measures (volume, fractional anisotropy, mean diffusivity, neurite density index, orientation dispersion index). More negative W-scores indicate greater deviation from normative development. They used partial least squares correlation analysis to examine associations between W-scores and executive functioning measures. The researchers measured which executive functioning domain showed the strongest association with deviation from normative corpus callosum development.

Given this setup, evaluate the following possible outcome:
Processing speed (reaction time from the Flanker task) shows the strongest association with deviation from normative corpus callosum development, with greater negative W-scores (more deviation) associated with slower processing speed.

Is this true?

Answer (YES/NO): NO